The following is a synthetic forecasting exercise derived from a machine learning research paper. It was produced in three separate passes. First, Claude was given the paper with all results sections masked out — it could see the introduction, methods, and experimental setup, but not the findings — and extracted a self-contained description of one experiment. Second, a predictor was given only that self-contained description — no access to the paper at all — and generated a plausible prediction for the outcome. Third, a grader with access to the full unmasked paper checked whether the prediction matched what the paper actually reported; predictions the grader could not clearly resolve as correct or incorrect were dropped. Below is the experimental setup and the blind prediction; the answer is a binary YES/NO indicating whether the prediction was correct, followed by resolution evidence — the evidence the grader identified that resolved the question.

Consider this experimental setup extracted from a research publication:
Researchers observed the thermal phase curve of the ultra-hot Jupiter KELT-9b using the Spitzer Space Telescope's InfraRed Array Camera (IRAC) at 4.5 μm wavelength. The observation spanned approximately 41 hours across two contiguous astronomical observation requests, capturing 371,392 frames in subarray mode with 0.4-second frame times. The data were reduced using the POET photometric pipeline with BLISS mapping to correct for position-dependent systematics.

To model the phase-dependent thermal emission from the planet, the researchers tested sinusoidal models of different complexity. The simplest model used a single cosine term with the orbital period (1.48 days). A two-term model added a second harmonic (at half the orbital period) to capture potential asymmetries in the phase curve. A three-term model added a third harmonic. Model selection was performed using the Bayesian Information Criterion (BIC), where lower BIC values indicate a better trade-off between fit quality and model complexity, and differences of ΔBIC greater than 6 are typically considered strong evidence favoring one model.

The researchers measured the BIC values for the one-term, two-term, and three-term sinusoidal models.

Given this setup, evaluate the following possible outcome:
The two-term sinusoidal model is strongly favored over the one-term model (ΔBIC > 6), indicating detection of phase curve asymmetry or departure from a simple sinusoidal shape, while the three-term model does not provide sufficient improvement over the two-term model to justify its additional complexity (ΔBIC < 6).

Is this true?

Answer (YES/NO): YES